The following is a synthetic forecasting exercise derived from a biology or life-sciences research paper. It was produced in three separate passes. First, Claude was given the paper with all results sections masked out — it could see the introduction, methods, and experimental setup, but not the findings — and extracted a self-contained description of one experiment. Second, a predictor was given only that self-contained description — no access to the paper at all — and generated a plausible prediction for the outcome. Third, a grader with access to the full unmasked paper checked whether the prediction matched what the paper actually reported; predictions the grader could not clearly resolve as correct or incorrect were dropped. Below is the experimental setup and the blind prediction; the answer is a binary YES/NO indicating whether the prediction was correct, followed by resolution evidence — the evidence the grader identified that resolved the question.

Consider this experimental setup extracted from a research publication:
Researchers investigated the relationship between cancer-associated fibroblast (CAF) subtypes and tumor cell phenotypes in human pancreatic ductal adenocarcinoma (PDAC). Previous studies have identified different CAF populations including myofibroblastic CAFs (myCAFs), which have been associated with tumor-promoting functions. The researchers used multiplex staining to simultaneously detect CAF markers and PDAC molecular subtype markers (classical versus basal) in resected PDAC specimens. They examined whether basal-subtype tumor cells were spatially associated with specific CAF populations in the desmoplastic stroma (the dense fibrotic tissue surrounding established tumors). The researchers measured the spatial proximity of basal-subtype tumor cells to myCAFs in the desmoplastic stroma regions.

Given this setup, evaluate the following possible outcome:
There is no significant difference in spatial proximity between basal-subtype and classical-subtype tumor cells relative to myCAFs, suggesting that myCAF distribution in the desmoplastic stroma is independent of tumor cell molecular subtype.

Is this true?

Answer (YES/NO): NO